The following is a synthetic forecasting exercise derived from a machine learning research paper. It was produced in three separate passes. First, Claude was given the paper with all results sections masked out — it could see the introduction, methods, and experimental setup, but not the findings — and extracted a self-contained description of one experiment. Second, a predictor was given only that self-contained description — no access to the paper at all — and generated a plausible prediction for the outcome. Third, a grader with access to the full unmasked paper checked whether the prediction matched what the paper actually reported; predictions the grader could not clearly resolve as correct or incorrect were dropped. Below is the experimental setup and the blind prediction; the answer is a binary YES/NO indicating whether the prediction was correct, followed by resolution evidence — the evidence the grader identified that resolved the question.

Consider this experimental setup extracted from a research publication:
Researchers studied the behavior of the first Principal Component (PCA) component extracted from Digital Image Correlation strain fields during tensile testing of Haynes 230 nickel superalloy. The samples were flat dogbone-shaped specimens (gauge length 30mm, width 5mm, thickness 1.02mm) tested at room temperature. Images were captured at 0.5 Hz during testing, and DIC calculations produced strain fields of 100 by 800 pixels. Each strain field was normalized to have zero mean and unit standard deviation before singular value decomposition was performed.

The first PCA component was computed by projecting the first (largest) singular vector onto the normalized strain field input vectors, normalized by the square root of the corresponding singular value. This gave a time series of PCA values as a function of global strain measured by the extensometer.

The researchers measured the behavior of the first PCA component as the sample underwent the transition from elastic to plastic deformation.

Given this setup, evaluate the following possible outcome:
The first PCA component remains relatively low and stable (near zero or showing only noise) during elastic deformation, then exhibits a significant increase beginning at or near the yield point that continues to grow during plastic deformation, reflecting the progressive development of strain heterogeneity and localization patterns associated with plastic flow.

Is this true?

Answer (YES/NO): NO